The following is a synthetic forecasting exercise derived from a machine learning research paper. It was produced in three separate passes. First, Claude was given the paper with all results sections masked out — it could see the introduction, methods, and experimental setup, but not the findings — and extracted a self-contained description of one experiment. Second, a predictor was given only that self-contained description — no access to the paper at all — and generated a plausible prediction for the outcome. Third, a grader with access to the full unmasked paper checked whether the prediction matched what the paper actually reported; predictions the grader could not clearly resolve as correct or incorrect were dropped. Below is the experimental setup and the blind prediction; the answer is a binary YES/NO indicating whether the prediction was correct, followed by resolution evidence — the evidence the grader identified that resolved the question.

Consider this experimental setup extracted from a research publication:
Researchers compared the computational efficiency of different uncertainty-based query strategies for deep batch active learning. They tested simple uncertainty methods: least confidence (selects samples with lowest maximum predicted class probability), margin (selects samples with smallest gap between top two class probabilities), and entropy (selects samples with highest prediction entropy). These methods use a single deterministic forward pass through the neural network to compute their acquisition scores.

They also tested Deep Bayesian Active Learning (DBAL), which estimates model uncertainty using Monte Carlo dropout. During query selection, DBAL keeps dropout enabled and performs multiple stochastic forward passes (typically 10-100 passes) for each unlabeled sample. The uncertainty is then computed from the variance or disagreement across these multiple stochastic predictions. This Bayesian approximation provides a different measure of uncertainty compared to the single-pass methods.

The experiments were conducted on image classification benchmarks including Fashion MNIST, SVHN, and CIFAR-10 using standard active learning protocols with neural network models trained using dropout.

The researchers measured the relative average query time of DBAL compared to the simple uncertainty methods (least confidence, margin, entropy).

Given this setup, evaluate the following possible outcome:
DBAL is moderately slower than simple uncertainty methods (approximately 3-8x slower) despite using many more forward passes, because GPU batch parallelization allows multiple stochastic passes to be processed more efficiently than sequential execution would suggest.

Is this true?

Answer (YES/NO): NO